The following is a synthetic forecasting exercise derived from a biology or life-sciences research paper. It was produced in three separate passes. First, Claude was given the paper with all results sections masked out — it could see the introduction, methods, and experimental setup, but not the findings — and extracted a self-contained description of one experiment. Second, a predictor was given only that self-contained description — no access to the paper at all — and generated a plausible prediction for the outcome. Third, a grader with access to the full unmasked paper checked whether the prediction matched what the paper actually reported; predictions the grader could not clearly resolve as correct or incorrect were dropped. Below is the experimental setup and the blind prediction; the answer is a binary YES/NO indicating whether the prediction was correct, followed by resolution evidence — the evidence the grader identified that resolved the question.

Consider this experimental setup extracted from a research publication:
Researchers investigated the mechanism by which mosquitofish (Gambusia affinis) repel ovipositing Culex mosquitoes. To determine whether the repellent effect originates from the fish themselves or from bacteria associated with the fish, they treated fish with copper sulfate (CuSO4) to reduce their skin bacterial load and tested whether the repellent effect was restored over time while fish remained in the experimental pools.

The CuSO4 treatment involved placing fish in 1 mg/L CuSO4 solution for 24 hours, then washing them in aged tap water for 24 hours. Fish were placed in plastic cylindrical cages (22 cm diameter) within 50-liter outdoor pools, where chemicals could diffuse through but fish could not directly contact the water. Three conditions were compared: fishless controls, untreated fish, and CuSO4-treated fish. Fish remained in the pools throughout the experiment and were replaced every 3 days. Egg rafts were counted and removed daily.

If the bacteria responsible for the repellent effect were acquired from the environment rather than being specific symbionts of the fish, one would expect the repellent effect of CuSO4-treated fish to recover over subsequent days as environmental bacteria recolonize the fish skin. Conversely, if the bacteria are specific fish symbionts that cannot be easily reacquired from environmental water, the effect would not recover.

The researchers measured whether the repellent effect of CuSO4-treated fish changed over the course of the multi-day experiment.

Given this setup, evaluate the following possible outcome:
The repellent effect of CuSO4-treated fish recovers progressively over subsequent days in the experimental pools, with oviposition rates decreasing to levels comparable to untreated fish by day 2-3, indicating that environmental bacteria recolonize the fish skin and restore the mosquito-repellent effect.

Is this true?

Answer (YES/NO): NO